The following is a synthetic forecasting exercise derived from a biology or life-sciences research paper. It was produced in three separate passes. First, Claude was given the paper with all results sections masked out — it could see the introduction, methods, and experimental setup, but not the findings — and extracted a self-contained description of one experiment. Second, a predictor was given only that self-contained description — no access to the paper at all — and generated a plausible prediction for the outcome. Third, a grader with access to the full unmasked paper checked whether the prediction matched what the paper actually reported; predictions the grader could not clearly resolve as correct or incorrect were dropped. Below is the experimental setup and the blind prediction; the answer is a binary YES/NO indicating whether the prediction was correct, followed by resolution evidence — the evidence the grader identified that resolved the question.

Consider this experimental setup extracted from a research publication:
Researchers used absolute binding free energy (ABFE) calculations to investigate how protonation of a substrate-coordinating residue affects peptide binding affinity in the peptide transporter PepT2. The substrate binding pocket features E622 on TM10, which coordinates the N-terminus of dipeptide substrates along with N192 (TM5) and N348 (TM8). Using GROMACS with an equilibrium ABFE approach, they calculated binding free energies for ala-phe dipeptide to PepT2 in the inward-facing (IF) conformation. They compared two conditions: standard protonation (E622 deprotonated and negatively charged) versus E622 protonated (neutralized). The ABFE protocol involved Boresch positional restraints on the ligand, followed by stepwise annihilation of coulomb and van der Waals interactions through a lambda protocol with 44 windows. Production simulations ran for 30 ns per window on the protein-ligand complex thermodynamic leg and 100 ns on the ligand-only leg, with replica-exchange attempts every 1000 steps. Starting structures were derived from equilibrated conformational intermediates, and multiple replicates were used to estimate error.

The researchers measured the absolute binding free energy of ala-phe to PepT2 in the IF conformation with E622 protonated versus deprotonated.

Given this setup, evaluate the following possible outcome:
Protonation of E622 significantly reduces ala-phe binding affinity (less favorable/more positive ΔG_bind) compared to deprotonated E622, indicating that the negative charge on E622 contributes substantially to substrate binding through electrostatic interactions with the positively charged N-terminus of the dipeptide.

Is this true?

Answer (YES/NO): YES